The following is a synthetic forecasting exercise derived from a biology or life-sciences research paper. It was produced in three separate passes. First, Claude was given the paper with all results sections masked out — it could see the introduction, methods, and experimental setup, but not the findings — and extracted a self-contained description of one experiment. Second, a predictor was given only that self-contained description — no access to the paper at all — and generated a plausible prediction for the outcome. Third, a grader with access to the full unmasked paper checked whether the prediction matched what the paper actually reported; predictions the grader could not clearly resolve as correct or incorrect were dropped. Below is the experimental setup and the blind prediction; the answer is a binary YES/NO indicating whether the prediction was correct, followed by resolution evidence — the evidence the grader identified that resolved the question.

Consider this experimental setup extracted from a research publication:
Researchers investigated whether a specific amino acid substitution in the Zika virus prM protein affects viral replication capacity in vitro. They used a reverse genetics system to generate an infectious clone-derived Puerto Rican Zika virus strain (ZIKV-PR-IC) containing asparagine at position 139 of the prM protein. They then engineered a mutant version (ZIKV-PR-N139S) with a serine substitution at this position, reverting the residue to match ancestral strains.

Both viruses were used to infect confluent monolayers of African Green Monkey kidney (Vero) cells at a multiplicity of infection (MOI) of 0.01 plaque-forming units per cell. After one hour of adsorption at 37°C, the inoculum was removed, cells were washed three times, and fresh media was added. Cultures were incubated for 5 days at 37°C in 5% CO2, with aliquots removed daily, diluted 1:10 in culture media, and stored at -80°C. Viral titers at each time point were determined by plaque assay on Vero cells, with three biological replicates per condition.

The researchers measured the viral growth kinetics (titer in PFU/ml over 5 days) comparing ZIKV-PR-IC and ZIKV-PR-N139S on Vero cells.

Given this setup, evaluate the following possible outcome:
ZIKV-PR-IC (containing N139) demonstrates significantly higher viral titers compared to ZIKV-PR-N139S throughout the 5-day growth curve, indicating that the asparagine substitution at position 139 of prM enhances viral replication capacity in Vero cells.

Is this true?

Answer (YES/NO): NO